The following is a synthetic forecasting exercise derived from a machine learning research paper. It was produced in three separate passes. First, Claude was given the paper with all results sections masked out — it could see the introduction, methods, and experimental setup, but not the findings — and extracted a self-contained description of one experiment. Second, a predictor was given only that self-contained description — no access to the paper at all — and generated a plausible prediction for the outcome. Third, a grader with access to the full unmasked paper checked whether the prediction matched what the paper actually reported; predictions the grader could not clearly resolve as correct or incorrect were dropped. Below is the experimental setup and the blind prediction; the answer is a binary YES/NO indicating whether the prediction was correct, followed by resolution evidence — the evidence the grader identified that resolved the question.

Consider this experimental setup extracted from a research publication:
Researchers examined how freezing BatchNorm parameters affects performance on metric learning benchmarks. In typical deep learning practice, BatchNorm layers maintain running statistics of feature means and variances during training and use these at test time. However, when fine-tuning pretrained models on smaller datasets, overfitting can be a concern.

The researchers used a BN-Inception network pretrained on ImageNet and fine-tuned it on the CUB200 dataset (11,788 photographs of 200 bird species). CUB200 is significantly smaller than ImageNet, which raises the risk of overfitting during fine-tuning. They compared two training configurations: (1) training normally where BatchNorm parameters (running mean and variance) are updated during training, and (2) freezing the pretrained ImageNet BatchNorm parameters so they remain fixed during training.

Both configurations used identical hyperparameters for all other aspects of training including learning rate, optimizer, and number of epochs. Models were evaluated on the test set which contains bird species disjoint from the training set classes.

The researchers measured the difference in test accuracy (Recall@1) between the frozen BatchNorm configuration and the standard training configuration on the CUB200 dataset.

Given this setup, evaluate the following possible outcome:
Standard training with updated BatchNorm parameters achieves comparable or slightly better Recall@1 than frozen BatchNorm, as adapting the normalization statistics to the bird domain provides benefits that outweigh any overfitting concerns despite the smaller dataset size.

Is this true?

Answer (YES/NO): NO